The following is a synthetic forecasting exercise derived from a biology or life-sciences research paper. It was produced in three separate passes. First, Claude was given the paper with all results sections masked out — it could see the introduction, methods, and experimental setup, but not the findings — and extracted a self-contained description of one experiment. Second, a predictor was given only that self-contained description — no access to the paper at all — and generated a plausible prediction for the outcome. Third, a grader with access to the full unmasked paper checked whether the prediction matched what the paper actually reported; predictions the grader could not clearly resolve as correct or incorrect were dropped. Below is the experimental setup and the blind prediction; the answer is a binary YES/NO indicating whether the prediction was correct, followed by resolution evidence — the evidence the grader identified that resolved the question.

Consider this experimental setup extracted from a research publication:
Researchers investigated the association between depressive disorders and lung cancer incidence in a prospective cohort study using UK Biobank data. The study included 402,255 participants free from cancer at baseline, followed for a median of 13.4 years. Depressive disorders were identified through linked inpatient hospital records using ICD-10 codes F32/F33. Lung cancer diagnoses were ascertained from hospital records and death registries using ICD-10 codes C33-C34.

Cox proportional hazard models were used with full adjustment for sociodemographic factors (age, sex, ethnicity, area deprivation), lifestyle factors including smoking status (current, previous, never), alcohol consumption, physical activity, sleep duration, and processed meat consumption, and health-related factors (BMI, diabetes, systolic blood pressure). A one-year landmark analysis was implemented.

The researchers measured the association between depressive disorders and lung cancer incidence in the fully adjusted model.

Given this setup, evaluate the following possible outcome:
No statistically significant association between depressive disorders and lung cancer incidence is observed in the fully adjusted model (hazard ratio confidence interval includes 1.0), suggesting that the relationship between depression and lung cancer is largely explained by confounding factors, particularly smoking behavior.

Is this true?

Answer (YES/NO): NO